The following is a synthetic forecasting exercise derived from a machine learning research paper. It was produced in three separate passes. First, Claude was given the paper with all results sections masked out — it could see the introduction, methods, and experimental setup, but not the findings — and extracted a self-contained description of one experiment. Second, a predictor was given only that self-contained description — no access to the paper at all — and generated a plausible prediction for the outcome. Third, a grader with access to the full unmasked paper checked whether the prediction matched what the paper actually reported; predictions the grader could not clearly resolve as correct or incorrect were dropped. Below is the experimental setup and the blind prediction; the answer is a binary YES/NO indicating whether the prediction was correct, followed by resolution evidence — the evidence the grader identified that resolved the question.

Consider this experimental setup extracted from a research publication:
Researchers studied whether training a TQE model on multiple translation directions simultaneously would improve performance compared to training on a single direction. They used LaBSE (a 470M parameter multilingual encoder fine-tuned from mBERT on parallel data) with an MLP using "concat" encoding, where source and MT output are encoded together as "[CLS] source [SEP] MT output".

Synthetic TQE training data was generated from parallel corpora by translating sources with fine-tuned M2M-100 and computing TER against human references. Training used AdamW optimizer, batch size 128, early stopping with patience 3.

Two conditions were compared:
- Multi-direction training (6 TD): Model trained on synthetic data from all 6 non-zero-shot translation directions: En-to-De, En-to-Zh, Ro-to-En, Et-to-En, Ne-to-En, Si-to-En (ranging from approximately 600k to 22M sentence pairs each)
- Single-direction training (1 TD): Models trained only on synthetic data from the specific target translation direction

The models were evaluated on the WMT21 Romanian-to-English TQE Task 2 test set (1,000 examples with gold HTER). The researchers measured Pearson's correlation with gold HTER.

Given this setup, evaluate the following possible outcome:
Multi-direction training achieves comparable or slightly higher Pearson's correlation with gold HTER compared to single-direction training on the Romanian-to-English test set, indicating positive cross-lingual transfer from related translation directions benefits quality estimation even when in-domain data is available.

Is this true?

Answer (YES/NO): NO